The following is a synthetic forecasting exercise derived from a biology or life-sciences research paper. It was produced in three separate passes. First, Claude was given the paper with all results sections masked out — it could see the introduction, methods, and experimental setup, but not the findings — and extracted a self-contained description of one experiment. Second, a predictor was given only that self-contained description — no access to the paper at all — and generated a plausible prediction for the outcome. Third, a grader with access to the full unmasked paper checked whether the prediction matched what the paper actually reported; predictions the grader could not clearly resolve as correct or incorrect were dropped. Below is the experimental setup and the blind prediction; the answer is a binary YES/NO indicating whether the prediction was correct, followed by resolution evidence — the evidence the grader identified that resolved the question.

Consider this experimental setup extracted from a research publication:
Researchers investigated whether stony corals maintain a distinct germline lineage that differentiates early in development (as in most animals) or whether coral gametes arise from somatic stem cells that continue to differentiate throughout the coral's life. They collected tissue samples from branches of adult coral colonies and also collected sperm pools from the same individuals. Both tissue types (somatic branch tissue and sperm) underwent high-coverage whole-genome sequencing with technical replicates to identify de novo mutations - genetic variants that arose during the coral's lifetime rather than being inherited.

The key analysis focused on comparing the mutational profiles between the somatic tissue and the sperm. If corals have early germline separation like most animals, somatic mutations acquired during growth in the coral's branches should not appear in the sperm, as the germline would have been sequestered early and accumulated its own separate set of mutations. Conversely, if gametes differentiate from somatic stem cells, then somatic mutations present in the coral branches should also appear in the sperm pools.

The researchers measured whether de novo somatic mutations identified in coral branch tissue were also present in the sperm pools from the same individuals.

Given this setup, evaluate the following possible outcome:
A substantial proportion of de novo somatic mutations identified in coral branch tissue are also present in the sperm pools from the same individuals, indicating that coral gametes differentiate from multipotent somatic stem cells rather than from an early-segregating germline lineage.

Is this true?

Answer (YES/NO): YES